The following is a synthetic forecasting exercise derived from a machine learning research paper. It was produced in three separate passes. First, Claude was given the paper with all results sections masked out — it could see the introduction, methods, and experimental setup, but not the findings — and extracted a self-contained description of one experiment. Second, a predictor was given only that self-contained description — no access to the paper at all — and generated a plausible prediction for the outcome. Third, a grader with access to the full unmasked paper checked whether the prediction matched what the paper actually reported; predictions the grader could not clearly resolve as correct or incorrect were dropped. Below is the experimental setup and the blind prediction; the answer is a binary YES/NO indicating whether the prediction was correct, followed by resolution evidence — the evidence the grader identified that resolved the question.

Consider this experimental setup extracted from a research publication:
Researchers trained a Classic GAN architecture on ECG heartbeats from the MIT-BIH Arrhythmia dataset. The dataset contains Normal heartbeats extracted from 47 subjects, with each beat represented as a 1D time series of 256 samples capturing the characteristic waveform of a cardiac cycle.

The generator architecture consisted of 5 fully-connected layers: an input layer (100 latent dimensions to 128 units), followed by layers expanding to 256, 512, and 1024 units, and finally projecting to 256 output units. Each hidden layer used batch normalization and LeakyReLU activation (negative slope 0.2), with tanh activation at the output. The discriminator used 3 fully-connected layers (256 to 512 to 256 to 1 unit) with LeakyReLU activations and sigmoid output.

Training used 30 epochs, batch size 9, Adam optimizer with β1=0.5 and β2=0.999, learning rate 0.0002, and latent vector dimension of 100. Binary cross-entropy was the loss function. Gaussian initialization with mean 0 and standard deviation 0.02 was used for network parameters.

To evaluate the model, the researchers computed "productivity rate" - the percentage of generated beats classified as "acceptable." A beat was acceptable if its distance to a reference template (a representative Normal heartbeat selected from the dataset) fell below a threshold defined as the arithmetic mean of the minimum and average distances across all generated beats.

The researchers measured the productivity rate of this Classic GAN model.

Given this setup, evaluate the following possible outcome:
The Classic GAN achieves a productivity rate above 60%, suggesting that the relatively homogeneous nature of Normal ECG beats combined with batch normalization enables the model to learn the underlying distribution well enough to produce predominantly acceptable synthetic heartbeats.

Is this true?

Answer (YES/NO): YES